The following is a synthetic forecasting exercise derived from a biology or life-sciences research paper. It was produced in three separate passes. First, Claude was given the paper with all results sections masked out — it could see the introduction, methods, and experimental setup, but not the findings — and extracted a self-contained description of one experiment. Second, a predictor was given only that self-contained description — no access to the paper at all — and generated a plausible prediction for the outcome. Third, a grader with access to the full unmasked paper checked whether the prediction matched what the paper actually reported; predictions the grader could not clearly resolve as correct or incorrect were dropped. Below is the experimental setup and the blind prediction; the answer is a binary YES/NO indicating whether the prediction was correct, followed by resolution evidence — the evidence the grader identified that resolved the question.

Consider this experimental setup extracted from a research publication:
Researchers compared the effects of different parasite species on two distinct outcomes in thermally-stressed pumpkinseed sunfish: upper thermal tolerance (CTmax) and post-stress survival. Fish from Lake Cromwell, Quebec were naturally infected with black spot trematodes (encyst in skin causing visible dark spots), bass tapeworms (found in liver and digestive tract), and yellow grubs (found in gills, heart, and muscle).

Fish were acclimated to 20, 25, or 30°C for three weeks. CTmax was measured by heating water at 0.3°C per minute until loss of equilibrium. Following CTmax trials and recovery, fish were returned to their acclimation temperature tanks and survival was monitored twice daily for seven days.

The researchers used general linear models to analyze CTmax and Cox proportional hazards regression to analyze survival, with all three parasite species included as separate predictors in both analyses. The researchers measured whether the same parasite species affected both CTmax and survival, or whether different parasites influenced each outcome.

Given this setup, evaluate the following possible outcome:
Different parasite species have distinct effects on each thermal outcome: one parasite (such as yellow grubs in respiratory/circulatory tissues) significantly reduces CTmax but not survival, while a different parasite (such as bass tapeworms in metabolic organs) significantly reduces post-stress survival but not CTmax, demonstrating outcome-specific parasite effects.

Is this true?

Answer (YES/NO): NO